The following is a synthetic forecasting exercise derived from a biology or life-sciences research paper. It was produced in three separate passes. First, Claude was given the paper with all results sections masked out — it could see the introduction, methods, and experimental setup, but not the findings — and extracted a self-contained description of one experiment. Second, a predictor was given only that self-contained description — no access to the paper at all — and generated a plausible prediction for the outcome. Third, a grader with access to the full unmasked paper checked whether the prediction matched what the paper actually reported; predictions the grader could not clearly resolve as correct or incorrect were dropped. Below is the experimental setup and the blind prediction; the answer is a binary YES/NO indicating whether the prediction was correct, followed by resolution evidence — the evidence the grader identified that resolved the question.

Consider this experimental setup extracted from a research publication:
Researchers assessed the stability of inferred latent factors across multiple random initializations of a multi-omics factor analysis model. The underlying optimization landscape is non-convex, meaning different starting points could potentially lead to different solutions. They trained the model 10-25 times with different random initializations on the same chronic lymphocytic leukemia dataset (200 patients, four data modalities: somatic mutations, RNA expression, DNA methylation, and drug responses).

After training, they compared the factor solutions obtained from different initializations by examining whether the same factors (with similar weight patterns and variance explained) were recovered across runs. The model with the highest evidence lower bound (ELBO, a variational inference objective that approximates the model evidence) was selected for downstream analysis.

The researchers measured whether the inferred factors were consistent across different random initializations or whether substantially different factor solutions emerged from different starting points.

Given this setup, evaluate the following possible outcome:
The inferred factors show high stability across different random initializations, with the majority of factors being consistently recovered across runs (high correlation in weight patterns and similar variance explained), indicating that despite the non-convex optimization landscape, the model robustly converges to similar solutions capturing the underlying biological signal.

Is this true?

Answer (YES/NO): YES